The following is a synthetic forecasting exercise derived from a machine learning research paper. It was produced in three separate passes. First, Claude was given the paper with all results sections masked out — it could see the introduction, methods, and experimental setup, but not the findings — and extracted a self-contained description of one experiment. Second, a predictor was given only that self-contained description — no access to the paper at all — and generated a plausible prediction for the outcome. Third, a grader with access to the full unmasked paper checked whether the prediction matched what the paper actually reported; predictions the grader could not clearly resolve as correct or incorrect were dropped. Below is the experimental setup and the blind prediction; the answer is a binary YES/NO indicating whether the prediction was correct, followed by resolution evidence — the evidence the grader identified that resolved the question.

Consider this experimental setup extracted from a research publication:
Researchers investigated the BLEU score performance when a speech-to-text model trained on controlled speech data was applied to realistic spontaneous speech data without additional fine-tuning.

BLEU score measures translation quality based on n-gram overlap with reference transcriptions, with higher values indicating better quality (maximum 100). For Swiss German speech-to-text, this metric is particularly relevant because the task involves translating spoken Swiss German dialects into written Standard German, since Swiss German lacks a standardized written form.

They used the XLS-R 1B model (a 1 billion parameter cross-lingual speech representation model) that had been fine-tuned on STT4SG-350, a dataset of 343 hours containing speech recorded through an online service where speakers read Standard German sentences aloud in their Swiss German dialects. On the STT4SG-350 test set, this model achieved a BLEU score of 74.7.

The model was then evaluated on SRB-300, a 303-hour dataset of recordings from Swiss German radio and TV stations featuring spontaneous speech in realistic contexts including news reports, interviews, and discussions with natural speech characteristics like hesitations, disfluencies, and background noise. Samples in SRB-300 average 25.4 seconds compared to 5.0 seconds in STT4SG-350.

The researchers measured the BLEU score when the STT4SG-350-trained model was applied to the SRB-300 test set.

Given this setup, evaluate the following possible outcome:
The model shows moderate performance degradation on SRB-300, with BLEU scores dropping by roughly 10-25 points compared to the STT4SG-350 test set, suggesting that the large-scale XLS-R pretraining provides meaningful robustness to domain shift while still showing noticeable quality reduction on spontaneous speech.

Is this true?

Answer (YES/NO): NO